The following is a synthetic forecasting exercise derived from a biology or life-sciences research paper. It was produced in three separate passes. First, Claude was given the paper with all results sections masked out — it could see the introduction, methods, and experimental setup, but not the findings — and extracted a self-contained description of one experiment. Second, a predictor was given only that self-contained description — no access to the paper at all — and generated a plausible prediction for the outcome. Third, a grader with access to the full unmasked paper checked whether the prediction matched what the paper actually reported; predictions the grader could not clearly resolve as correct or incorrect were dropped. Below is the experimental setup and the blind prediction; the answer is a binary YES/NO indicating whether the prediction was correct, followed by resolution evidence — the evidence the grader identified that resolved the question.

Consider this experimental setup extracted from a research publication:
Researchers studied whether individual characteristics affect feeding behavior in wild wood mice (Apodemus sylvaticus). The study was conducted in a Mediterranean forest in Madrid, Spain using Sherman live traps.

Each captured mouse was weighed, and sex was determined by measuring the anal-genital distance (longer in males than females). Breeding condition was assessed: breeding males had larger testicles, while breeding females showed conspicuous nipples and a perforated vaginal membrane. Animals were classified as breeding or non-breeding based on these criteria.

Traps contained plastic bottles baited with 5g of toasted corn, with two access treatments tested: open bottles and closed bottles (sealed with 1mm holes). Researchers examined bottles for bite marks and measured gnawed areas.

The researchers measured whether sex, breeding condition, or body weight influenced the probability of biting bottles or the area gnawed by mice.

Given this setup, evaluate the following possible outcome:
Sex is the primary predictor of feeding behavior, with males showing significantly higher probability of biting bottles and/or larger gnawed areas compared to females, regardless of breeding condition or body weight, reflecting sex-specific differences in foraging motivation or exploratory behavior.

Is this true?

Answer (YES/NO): NO